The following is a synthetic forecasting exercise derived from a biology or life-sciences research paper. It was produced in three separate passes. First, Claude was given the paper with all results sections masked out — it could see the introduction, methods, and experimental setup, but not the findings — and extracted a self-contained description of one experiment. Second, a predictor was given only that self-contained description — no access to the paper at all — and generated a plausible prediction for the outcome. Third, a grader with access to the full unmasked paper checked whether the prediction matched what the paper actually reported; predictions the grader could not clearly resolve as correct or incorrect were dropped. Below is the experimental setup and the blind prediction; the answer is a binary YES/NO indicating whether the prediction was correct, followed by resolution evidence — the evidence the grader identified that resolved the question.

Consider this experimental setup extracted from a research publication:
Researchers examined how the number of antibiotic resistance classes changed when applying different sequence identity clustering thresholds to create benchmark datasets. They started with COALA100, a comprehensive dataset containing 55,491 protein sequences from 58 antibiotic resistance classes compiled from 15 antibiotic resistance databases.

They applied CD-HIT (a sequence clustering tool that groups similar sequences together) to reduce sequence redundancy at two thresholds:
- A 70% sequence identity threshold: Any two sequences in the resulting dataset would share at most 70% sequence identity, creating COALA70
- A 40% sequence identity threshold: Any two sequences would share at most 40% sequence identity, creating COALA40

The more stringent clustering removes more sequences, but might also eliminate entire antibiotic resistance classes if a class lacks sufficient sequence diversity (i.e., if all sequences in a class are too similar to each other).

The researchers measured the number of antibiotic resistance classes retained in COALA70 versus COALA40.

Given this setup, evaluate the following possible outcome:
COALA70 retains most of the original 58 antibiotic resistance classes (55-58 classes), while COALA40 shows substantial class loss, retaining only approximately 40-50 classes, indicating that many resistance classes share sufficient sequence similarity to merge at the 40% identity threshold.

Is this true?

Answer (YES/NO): NO